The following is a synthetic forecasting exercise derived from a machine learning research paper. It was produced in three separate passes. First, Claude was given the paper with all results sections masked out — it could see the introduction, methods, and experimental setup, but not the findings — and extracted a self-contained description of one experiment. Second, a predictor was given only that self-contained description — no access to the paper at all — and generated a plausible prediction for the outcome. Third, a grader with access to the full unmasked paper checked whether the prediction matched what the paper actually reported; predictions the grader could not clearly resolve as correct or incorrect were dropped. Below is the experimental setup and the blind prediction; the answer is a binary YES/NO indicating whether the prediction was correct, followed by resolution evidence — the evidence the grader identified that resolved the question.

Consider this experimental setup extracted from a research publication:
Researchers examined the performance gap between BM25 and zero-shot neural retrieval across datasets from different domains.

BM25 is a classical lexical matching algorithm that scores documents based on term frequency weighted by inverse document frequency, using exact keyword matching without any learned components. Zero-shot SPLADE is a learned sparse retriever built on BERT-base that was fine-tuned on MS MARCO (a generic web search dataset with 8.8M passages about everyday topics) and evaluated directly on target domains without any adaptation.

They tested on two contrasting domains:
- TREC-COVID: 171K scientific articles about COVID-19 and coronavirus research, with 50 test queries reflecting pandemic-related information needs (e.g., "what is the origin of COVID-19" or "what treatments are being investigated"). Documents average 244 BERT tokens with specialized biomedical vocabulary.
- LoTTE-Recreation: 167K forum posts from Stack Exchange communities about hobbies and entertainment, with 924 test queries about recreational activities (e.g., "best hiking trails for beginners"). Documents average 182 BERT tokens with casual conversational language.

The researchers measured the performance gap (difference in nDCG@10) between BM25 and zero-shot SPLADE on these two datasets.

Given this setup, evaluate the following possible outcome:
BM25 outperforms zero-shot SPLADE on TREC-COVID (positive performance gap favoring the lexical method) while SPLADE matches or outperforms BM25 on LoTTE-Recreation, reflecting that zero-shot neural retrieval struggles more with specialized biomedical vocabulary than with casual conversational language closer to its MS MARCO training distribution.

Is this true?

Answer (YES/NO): NO